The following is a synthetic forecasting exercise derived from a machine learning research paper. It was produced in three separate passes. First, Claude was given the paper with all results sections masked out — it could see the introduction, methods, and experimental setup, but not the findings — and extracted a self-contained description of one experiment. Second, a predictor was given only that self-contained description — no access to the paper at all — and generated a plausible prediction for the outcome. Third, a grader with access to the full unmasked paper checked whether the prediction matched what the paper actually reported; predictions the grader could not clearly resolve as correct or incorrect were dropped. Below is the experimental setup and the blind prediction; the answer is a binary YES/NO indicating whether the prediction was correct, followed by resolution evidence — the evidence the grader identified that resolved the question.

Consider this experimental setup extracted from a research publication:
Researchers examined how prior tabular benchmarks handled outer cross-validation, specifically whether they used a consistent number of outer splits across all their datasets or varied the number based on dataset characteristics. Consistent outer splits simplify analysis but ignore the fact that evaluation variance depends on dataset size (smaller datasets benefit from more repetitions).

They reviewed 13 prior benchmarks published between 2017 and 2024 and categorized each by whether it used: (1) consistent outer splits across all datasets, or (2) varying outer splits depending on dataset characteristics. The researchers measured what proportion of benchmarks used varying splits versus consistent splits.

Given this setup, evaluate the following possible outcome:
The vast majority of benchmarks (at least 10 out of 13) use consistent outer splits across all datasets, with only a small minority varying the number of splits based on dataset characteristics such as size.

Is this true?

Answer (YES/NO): YES